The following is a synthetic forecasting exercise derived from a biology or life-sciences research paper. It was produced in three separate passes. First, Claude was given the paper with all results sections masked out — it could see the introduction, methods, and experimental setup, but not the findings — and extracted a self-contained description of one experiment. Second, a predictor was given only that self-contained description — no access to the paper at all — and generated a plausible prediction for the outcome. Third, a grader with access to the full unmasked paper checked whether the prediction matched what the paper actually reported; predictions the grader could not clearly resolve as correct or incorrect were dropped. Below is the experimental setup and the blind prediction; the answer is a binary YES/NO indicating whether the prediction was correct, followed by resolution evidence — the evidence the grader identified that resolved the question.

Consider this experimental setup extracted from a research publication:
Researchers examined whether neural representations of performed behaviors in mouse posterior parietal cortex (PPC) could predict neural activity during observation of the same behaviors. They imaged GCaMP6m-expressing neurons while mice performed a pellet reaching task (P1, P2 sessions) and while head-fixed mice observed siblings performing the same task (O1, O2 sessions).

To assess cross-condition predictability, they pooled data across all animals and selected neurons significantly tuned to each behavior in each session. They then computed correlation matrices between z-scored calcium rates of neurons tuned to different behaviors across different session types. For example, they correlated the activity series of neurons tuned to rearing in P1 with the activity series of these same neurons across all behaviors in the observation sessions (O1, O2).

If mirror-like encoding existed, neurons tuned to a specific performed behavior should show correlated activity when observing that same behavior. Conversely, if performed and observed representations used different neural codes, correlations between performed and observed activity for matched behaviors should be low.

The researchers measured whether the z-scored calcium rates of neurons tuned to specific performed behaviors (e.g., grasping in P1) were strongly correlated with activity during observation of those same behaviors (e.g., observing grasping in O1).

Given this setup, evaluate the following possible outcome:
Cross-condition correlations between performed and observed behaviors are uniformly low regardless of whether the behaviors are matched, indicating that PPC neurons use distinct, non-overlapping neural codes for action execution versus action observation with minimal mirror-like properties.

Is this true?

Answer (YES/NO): YES